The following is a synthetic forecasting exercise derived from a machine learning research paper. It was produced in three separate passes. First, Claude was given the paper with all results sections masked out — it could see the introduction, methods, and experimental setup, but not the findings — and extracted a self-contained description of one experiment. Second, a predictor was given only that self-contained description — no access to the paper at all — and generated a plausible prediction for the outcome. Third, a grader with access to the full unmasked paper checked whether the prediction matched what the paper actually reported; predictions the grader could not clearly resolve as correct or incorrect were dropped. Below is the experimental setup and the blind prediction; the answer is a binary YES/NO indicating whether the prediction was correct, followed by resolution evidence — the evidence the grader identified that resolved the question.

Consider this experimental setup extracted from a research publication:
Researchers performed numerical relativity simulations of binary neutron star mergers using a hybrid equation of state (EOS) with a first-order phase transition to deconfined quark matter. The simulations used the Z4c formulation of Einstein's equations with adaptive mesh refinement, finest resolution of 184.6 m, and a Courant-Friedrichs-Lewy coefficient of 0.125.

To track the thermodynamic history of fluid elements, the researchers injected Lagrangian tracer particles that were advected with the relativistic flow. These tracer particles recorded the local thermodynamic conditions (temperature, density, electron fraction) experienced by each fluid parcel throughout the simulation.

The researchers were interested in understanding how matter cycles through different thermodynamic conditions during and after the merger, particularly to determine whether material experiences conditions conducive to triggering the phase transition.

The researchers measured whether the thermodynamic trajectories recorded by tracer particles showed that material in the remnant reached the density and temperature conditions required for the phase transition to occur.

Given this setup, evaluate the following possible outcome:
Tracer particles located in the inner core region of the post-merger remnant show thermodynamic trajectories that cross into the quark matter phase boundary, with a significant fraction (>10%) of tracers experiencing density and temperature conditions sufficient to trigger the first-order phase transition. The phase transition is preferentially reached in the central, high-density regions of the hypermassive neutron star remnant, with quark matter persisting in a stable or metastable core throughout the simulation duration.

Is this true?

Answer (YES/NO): NO